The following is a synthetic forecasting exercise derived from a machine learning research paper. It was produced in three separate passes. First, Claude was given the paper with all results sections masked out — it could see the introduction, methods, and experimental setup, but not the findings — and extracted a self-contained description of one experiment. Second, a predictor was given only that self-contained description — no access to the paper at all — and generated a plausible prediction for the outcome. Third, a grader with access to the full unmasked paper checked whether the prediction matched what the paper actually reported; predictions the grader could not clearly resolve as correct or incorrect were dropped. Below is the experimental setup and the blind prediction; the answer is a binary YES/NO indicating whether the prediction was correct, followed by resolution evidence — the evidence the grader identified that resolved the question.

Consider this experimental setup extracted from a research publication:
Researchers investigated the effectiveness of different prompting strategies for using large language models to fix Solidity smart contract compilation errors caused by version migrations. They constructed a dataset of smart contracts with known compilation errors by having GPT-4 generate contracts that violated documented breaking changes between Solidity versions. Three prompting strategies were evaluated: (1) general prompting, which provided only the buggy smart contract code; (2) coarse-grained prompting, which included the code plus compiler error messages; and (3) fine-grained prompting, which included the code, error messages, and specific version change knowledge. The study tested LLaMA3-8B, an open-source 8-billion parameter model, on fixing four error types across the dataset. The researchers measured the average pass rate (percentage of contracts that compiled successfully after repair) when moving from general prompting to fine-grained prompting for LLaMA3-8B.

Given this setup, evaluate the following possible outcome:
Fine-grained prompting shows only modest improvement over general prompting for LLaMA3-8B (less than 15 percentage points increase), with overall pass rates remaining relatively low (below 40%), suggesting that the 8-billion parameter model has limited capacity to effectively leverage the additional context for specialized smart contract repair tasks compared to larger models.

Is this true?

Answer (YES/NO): NO